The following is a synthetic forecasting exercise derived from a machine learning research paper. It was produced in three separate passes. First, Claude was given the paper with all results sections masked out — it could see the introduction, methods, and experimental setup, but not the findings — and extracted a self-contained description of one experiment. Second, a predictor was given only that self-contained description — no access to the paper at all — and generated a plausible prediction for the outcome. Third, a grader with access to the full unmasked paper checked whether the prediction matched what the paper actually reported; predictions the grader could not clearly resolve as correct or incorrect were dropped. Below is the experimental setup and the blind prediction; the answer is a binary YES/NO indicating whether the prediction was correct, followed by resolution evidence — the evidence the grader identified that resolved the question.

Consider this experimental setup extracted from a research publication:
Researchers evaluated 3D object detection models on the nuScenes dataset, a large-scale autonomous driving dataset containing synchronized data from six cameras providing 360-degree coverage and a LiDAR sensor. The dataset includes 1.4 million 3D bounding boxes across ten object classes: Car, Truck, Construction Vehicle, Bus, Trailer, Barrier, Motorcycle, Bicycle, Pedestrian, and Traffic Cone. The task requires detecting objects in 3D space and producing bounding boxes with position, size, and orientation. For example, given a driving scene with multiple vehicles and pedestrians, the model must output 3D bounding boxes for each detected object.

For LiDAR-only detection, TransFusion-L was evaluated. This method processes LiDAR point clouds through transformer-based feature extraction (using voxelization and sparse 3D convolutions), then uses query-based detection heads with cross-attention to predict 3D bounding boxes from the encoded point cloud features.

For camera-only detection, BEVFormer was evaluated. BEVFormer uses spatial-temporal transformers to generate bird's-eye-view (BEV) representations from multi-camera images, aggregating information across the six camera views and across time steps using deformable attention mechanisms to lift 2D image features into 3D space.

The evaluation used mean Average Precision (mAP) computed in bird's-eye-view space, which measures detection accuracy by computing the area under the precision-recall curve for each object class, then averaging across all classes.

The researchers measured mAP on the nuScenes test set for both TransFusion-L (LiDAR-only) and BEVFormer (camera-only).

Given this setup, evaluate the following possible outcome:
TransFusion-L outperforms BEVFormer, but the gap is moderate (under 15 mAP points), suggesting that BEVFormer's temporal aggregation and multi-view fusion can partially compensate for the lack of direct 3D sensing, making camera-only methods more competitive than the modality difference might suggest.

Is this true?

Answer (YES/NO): NO